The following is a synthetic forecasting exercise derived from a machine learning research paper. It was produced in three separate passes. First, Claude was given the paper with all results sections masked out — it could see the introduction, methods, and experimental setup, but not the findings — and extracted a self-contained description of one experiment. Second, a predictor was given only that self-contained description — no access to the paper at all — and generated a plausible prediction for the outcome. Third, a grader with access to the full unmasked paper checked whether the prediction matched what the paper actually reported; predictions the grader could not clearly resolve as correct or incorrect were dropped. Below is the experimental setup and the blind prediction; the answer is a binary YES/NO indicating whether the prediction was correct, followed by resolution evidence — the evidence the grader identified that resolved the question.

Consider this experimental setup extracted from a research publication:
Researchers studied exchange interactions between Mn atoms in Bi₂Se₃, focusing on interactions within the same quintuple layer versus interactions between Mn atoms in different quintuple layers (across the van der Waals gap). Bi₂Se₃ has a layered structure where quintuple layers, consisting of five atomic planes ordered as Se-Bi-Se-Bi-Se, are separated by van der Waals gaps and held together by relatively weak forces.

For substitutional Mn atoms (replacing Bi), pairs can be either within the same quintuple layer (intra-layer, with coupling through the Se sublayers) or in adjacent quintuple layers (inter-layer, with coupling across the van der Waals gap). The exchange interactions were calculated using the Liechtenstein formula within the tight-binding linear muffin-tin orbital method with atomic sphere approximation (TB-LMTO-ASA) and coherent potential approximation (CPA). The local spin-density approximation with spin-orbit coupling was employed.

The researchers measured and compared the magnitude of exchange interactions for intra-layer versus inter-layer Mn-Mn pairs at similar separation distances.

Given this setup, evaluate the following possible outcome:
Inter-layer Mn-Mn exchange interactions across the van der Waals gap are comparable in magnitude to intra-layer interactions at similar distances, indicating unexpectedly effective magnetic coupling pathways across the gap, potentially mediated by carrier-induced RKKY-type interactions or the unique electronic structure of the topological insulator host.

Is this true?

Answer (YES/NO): YES